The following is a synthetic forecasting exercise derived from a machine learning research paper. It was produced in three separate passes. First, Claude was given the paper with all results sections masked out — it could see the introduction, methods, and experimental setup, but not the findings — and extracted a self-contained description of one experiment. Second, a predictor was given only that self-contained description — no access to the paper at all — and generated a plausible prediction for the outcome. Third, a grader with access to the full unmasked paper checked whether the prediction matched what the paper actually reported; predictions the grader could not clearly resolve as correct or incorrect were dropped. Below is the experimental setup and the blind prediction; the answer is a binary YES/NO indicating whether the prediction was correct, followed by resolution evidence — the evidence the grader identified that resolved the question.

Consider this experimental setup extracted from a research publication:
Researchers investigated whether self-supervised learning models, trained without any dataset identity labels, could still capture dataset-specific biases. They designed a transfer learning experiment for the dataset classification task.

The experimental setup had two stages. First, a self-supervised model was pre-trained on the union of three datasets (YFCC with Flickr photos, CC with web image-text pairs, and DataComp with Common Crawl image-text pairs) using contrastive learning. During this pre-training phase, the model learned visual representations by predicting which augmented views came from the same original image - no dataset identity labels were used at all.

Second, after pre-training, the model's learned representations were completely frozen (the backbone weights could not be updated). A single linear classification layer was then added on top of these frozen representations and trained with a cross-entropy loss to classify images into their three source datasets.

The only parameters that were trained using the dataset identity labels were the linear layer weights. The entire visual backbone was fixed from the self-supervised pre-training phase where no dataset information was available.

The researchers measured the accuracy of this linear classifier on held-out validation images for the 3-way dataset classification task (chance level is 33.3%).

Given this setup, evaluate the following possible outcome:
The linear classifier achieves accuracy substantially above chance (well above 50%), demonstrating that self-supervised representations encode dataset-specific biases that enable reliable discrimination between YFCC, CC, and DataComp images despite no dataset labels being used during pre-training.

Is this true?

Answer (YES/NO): YES